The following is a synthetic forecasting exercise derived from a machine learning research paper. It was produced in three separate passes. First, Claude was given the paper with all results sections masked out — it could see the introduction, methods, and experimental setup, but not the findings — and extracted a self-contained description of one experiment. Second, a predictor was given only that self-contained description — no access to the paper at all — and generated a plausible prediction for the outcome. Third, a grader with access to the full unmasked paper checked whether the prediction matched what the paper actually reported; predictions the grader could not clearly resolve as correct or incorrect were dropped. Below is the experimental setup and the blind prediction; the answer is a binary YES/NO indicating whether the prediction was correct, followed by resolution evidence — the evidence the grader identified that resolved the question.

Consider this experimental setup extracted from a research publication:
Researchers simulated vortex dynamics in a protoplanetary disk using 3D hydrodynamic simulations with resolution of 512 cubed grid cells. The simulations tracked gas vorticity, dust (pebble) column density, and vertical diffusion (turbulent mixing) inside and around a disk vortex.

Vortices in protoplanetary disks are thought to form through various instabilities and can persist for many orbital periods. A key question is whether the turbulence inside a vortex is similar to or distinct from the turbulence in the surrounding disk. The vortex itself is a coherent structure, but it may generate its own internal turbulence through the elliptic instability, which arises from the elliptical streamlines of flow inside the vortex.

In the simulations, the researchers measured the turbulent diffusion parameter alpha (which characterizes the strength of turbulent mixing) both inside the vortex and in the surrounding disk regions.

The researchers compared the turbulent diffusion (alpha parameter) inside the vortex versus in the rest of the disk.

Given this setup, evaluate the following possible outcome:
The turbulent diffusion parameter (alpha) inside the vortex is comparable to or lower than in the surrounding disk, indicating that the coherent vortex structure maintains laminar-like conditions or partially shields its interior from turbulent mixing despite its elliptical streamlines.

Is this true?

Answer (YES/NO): YES